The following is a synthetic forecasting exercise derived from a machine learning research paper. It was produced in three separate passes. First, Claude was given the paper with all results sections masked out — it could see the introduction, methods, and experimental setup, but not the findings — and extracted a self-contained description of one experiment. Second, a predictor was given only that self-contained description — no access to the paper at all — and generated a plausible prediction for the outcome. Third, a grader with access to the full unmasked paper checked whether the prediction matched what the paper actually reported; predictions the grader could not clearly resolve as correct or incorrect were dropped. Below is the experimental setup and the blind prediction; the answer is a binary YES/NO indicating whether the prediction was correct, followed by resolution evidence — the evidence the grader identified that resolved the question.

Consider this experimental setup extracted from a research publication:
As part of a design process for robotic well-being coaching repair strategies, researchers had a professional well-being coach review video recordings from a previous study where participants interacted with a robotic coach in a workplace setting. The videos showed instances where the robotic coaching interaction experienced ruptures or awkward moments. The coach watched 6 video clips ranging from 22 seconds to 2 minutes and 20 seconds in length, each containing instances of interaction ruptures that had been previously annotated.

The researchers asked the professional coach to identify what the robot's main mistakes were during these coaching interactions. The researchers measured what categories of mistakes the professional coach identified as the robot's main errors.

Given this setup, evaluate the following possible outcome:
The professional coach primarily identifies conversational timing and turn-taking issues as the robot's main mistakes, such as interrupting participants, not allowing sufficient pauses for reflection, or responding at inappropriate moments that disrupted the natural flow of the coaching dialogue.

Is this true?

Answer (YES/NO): YES